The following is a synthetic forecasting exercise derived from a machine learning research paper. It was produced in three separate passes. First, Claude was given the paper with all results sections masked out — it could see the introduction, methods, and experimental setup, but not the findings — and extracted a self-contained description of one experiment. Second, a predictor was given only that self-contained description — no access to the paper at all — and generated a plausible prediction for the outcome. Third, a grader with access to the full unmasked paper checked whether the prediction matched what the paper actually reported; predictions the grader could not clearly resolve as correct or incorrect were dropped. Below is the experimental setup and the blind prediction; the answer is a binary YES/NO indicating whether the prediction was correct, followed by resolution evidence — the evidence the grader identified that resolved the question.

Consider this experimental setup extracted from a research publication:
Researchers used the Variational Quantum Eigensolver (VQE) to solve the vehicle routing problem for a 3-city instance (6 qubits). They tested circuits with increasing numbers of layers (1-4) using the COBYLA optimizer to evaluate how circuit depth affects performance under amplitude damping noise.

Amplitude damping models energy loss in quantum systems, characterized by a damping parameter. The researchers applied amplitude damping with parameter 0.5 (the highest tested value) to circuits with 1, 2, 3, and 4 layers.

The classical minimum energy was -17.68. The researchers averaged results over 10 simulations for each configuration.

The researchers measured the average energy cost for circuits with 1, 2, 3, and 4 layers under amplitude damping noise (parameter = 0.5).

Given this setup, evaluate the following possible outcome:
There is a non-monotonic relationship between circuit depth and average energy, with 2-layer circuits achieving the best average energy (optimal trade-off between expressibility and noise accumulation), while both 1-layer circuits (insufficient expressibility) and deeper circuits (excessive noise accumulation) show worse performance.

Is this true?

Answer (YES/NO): NO